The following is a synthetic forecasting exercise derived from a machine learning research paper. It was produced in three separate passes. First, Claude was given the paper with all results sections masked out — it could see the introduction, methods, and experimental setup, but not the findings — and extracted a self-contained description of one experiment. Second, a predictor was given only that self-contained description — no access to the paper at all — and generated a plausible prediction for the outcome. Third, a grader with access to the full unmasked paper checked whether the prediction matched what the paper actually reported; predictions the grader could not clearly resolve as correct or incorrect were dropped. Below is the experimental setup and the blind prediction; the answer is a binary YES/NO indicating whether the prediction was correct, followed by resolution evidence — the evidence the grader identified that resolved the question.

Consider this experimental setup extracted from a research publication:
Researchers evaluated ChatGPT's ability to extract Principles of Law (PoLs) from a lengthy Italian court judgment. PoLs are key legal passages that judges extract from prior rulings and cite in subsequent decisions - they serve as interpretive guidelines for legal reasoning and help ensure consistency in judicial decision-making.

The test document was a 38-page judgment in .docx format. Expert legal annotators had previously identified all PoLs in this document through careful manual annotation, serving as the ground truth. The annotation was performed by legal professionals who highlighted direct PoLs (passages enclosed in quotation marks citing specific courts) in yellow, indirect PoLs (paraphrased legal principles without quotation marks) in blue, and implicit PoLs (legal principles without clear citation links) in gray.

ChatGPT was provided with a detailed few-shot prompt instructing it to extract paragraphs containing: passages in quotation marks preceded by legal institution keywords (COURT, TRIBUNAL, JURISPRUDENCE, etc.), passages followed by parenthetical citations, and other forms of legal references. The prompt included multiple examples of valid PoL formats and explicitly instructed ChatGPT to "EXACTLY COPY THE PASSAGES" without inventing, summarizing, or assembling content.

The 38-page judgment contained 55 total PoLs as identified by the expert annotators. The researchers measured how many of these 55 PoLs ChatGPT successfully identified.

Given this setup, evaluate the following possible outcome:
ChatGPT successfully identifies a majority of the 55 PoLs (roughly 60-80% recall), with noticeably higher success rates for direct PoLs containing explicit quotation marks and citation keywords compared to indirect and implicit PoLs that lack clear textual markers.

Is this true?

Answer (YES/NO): NO